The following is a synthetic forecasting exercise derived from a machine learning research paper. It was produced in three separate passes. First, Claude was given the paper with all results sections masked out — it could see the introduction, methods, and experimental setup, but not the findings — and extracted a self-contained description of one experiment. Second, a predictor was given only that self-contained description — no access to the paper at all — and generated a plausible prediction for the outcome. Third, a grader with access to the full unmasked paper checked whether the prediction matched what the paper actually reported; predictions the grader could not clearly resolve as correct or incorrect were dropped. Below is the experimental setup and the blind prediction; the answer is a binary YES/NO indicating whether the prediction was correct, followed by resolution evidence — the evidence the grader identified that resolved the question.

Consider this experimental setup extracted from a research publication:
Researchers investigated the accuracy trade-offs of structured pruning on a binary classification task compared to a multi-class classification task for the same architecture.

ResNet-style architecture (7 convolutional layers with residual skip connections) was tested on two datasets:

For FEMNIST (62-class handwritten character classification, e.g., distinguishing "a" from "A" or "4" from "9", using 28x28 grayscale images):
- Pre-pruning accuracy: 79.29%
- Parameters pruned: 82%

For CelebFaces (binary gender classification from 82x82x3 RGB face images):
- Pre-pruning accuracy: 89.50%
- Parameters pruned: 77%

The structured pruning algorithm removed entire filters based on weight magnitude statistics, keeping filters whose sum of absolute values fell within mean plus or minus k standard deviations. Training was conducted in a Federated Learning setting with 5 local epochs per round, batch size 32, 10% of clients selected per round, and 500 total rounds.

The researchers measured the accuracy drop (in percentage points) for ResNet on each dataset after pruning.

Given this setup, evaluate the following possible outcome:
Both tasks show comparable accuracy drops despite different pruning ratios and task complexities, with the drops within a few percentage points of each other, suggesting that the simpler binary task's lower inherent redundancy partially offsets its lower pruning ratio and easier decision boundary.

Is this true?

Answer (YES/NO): YES